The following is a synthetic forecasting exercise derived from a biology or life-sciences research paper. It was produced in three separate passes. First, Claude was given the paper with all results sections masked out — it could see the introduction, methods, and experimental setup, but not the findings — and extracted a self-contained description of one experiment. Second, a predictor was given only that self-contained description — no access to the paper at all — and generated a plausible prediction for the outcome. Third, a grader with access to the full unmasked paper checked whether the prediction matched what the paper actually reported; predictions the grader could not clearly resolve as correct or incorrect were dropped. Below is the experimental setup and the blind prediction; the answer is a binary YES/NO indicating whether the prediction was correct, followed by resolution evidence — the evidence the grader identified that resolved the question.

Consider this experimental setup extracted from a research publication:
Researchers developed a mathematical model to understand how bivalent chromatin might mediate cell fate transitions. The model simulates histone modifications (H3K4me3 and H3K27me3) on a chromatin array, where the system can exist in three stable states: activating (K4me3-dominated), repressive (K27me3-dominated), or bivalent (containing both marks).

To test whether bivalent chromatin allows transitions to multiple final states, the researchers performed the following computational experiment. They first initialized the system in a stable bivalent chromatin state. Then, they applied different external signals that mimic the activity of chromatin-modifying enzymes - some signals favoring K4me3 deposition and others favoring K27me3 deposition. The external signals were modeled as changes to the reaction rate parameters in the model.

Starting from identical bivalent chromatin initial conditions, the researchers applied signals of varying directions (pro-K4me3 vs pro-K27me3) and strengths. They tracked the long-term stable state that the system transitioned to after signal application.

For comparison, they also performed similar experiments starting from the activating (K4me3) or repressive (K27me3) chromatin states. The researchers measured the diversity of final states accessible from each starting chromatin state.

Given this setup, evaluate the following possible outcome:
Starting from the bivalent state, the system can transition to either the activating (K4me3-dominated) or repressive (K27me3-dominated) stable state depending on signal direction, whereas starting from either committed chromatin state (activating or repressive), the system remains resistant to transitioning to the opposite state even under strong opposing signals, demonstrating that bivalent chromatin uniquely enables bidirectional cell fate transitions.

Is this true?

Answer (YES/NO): NO